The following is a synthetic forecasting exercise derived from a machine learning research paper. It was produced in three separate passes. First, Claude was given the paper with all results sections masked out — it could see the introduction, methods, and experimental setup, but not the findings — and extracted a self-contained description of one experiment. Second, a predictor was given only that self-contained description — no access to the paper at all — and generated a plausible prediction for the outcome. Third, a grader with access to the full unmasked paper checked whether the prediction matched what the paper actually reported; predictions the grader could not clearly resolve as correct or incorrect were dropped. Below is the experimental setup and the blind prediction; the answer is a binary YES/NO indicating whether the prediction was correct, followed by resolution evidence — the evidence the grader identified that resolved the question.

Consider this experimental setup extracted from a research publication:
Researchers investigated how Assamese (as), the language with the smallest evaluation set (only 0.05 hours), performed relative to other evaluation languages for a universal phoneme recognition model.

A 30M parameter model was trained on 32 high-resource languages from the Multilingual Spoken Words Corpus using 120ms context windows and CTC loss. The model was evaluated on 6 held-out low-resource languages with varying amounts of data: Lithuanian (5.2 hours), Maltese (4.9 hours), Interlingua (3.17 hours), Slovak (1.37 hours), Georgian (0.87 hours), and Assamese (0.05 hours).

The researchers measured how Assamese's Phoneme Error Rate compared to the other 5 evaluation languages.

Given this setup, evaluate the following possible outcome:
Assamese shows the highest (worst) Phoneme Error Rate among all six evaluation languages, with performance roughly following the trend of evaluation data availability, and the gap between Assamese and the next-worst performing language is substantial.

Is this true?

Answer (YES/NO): NO